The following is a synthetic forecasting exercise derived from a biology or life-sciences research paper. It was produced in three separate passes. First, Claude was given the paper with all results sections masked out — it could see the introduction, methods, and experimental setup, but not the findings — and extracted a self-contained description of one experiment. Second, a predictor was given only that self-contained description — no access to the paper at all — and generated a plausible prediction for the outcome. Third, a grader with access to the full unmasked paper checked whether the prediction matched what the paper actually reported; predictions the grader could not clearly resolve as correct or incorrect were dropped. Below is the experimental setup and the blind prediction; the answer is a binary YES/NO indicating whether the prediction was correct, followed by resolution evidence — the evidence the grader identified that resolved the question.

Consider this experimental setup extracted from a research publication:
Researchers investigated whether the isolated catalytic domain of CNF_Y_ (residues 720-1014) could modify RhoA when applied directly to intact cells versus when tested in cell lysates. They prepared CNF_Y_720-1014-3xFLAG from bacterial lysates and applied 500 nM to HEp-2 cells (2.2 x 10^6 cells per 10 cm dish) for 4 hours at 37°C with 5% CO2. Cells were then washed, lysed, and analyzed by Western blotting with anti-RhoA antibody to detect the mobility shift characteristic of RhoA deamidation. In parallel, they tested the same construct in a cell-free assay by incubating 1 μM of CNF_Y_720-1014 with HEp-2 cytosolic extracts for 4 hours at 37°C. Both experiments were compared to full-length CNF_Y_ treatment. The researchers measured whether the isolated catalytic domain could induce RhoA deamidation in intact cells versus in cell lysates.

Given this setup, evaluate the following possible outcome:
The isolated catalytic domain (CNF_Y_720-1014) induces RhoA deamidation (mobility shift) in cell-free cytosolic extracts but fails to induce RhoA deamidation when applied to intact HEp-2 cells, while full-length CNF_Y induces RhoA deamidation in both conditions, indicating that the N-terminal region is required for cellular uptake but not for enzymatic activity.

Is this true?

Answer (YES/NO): YES